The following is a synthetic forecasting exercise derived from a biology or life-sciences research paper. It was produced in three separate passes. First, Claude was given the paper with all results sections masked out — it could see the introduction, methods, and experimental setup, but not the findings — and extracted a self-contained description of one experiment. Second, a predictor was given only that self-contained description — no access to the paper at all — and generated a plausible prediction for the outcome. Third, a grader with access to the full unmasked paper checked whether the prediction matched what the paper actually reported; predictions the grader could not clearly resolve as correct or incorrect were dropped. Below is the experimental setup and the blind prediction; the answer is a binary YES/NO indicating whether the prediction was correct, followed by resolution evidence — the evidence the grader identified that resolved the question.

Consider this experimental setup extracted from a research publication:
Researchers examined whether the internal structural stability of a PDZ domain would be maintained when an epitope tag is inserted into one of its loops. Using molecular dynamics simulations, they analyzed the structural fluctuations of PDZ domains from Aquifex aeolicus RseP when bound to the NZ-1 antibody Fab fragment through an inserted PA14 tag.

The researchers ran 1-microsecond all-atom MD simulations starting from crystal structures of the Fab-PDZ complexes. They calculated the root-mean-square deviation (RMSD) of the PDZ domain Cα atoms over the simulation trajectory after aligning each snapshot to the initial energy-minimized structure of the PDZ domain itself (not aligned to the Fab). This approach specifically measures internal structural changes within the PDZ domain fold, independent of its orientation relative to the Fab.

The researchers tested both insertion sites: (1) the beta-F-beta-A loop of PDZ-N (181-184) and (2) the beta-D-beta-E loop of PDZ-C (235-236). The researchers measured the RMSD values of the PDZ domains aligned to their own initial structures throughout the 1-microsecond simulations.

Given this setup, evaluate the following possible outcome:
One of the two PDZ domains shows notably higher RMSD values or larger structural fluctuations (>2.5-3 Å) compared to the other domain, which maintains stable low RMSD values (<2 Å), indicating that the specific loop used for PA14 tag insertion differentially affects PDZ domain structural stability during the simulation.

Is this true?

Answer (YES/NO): NO